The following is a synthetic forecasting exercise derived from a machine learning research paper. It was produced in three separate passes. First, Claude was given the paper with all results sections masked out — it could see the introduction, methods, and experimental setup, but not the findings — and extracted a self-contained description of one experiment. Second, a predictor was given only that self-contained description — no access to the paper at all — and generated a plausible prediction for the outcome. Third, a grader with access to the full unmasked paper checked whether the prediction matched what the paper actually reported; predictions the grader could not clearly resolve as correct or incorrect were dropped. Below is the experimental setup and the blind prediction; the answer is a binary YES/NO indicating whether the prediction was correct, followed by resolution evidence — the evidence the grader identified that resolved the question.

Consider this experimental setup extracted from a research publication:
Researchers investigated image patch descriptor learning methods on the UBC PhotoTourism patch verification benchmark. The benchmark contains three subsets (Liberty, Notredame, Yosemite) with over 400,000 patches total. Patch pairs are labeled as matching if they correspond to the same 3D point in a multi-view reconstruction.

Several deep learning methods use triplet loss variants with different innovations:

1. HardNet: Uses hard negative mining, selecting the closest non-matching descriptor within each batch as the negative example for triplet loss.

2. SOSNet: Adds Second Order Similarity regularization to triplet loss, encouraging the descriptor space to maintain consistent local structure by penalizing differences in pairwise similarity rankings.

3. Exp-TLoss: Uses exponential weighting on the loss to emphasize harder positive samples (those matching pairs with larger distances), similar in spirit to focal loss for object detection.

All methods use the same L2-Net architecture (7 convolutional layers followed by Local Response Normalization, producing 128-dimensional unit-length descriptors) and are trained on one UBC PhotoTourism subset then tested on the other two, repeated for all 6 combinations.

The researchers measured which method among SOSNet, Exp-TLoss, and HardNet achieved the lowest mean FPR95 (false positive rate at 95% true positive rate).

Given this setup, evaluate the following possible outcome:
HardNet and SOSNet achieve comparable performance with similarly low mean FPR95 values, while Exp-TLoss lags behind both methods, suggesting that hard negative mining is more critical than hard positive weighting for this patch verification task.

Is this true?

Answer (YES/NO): NO